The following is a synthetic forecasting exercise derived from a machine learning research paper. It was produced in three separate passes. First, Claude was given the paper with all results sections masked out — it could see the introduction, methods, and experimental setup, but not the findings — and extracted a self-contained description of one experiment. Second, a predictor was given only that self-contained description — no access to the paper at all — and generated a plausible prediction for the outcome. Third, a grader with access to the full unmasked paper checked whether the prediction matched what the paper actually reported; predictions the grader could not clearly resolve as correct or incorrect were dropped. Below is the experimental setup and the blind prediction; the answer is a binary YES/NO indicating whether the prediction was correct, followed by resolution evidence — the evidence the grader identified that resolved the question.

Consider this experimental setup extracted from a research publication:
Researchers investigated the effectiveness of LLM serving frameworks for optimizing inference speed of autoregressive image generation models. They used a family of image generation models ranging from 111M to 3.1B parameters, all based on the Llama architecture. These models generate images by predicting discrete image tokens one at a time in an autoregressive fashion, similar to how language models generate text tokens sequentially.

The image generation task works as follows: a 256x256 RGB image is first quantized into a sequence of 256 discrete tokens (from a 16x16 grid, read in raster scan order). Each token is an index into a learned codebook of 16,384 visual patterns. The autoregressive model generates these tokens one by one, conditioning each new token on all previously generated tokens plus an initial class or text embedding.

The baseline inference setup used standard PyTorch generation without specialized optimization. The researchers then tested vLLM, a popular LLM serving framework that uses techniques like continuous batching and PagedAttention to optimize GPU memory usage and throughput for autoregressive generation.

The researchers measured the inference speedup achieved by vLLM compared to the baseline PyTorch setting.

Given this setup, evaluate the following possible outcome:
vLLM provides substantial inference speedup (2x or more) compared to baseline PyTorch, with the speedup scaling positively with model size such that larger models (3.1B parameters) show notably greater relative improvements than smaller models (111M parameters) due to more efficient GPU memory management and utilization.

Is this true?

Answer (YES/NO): NO